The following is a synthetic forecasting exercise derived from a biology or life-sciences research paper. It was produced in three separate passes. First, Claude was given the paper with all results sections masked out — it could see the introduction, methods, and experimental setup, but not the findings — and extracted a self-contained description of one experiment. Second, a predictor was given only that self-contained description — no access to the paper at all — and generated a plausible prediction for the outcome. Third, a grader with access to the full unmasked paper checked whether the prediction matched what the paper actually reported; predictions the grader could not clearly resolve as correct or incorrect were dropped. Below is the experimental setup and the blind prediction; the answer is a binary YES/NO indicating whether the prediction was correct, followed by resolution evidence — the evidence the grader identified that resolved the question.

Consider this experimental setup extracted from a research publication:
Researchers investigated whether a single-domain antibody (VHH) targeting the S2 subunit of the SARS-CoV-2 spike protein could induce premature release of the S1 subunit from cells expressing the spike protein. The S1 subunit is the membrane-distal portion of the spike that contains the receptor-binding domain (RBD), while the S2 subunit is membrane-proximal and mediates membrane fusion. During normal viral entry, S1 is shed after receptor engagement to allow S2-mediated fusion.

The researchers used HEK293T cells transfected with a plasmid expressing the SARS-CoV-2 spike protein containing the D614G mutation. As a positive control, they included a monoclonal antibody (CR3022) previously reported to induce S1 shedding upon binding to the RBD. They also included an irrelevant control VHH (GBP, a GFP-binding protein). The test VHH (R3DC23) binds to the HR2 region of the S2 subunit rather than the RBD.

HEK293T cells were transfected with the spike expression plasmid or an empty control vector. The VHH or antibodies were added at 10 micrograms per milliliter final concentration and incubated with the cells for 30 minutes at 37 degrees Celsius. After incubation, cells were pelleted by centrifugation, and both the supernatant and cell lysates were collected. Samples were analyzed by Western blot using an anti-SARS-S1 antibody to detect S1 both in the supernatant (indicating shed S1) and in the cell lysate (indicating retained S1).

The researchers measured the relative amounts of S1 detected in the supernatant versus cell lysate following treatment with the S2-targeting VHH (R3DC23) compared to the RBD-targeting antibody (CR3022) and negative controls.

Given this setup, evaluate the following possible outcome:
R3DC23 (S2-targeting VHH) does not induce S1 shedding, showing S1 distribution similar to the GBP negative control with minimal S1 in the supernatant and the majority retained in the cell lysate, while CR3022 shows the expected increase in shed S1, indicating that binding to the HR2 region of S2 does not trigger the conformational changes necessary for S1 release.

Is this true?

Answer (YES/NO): YES